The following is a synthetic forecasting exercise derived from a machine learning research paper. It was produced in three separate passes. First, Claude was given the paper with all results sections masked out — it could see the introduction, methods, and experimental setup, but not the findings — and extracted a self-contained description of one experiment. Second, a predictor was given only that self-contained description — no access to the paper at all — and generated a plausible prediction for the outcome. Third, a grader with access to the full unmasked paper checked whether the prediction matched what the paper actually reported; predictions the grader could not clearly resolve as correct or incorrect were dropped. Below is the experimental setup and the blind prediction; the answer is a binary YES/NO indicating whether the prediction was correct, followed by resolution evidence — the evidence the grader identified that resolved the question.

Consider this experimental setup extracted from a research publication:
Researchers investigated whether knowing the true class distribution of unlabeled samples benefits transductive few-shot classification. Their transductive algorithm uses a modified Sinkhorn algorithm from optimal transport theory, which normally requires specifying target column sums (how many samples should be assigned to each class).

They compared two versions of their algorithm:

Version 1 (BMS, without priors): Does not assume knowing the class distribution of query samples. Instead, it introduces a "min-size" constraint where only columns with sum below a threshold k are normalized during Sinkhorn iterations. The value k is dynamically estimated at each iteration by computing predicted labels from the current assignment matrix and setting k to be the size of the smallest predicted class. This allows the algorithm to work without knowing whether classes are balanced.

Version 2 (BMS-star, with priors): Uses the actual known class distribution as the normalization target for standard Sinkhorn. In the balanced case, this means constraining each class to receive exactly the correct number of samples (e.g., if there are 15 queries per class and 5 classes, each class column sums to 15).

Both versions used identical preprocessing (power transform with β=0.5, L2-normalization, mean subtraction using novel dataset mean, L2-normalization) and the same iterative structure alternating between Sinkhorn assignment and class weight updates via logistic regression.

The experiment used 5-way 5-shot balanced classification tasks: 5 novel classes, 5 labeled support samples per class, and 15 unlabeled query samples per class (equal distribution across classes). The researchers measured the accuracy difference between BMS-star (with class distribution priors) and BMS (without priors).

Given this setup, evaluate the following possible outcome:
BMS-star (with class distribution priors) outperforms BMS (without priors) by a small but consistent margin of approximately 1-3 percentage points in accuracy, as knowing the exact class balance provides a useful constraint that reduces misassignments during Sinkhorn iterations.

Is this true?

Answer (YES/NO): NO